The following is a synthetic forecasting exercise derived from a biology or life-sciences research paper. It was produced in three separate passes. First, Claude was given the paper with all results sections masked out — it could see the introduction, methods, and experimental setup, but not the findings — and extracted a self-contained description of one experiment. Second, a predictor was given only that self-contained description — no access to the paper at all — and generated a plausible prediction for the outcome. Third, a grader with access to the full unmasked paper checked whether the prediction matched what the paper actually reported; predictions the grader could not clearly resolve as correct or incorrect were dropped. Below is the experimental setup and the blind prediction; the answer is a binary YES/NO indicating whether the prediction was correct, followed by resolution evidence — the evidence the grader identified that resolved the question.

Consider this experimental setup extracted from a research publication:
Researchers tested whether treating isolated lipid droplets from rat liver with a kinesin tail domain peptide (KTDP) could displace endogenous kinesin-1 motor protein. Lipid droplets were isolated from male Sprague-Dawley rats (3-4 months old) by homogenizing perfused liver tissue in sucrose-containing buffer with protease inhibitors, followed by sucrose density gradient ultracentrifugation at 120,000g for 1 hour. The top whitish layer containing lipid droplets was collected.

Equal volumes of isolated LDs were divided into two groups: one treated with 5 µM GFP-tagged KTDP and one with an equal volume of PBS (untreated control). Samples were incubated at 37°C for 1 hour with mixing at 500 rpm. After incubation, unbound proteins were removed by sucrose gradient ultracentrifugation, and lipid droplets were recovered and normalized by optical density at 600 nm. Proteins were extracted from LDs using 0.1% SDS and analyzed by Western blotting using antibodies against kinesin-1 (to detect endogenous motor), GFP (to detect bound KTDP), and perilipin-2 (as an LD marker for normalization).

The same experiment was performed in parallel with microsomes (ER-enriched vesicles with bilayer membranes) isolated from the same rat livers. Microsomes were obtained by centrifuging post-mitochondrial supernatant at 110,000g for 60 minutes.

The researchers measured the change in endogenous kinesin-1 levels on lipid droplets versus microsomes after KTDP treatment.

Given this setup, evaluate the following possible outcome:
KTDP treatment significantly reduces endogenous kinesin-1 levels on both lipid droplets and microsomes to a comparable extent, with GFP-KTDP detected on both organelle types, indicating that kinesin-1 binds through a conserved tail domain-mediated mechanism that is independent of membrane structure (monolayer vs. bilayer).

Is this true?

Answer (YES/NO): NO